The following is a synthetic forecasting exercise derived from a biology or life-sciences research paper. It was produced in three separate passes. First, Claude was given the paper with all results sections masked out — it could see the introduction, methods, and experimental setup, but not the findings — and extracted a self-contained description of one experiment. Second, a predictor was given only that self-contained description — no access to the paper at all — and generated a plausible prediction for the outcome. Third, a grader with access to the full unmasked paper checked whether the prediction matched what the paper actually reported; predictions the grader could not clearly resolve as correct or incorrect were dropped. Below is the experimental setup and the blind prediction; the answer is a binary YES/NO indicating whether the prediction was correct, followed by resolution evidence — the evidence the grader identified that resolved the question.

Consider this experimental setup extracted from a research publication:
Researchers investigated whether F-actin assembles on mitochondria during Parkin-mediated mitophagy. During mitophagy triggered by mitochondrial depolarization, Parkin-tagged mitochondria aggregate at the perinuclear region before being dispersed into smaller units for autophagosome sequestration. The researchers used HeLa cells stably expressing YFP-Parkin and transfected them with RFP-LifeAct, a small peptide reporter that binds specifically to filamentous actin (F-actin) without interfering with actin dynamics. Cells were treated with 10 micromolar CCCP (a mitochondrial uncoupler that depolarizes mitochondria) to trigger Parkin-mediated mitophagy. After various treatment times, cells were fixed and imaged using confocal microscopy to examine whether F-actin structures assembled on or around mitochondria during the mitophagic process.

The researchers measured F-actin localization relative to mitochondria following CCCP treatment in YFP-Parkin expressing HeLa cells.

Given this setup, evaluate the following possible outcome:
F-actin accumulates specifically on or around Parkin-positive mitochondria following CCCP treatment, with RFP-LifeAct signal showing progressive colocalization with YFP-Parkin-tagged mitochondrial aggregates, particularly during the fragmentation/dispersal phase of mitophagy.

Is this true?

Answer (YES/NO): YES